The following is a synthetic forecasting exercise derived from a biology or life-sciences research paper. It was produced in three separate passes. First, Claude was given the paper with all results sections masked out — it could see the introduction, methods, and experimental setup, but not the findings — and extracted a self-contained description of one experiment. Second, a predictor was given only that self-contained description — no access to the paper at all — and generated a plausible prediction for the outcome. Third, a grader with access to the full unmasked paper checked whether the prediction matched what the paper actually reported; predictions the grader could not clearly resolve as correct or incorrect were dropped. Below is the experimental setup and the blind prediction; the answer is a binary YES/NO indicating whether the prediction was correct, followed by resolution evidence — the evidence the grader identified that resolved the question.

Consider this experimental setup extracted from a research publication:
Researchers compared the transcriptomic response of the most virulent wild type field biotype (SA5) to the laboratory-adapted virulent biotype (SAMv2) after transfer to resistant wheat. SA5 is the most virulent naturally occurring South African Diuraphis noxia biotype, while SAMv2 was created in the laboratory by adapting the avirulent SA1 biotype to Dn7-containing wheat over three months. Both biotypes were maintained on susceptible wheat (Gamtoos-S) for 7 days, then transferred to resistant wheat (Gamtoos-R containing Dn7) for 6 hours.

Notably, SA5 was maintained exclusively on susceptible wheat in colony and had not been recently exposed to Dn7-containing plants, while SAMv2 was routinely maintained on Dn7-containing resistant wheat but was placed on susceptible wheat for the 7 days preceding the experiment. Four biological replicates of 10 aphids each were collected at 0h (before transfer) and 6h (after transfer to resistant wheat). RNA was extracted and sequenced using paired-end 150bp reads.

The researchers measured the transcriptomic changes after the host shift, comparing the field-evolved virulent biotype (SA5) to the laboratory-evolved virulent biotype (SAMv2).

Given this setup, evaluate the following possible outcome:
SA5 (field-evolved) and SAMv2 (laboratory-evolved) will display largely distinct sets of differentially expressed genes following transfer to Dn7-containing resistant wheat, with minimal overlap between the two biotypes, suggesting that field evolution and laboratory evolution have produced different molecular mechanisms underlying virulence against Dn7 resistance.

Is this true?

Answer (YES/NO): NO